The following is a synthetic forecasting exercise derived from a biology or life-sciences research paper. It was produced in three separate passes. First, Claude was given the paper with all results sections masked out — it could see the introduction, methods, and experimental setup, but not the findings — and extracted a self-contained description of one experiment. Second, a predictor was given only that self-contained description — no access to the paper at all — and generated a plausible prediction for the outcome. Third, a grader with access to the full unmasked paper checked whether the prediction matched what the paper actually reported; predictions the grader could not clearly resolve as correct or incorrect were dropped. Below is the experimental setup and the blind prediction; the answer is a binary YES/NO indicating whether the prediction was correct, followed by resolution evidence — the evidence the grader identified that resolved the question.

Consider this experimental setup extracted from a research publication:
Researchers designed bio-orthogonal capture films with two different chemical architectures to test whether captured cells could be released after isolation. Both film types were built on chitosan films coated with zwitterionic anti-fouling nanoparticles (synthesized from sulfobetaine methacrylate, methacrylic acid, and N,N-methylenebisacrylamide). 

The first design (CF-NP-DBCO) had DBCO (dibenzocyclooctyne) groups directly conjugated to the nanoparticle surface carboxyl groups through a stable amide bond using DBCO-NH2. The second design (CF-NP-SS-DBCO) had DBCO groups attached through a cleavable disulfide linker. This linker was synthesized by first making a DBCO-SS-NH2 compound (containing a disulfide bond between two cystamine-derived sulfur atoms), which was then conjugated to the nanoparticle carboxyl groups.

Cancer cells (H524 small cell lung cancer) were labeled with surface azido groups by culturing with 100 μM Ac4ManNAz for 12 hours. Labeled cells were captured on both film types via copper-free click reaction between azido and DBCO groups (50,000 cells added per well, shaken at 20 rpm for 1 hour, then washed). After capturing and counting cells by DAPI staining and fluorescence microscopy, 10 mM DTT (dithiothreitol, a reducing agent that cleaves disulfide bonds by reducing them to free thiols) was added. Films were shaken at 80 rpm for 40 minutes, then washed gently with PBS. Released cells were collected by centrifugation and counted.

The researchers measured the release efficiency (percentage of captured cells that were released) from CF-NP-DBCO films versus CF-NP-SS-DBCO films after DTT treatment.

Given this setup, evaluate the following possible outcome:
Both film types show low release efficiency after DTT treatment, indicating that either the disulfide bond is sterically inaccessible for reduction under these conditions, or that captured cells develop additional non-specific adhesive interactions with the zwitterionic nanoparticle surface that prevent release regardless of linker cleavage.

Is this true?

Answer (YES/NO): NO